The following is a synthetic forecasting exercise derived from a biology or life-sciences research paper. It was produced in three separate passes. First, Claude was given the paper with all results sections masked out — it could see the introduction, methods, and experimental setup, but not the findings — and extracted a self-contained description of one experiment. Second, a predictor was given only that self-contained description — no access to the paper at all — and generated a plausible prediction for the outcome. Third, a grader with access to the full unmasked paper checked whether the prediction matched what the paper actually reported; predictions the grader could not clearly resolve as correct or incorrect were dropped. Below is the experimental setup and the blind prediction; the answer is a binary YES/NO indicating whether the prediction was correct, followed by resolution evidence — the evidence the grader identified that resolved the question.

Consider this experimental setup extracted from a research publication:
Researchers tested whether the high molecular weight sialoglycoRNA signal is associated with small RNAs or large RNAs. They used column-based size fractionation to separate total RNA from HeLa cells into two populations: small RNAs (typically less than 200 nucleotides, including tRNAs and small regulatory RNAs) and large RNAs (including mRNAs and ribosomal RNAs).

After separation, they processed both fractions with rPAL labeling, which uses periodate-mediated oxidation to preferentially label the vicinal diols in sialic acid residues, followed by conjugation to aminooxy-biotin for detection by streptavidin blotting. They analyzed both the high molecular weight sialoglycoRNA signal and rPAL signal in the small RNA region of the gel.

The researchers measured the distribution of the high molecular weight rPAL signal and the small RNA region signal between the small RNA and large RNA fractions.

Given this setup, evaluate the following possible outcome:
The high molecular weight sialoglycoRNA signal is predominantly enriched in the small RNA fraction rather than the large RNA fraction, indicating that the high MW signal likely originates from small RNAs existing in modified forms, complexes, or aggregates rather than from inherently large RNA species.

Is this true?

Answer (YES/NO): YES